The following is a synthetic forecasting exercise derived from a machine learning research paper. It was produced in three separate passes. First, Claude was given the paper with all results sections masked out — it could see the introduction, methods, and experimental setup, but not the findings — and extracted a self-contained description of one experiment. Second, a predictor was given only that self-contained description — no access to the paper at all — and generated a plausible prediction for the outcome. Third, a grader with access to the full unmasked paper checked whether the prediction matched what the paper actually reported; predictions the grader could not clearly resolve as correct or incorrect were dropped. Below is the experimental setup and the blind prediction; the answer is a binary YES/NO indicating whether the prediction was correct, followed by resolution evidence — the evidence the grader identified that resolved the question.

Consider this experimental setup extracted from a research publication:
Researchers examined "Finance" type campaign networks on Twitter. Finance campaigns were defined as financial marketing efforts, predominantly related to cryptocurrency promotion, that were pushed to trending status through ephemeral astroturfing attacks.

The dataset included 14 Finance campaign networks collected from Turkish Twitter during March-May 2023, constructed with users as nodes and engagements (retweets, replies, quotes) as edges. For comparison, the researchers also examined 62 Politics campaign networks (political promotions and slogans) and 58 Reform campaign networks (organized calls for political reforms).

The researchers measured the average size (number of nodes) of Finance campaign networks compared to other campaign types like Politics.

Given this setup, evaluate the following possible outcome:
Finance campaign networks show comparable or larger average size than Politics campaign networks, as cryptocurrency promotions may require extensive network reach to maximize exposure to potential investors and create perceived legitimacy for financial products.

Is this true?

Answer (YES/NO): NO